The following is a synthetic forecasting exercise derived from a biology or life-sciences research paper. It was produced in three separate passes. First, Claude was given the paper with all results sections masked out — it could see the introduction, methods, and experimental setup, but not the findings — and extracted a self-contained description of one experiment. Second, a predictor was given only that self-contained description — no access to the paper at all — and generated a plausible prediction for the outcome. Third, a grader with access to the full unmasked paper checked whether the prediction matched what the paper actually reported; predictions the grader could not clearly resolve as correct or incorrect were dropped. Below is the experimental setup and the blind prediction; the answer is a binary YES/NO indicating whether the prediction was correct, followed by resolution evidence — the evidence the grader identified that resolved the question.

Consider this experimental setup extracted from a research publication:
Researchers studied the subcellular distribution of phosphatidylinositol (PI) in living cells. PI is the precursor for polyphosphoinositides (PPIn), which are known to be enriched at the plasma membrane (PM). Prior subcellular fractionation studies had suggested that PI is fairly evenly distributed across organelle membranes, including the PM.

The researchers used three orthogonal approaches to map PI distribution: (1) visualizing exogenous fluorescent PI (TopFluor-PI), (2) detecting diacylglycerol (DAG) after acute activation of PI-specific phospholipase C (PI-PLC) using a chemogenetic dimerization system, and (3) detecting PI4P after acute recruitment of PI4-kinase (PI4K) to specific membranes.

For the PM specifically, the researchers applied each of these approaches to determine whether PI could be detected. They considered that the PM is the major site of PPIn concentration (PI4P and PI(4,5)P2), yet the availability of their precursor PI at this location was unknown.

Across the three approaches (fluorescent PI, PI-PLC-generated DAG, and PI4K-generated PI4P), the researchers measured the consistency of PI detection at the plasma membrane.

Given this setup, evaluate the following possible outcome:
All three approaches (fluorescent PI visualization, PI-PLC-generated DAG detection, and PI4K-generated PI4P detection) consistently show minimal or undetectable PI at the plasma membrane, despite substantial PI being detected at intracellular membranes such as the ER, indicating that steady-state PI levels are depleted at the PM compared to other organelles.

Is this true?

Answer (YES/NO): YES